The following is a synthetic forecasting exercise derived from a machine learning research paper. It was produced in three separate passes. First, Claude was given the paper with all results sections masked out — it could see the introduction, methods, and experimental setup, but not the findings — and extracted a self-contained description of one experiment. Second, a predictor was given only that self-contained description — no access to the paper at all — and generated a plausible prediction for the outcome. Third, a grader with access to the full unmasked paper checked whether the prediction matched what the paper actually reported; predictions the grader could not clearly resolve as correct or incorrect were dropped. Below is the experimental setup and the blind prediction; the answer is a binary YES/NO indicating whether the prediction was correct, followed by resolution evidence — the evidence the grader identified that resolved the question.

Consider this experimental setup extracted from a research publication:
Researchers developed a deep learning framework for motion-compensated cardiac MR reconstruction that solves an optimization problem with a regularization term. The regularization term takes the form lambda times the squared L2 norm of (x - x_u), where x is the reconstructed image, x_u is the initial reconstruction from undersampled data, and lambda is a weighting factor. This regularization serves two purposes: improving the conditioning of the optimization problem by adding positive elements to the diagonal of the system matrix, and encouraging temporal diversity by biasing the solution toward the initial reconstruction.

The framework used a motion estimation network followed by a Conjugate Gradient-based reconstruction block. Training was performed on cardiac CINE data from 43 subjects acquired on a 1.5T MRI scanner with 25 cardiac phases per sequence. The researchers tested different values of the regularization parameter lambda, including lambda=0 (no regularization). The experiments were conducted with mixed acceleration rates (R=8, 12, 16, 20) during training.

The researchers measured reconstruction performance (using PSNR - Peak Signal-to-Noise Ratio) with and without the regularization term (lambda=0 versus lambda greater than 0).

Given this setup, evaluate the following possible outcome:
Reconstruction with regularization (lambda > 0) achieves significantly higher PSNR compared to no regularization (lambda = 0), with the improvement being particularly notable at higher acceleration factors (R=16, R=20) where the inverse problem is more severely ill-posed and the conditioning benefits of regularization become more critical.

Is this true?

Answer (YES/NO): NO